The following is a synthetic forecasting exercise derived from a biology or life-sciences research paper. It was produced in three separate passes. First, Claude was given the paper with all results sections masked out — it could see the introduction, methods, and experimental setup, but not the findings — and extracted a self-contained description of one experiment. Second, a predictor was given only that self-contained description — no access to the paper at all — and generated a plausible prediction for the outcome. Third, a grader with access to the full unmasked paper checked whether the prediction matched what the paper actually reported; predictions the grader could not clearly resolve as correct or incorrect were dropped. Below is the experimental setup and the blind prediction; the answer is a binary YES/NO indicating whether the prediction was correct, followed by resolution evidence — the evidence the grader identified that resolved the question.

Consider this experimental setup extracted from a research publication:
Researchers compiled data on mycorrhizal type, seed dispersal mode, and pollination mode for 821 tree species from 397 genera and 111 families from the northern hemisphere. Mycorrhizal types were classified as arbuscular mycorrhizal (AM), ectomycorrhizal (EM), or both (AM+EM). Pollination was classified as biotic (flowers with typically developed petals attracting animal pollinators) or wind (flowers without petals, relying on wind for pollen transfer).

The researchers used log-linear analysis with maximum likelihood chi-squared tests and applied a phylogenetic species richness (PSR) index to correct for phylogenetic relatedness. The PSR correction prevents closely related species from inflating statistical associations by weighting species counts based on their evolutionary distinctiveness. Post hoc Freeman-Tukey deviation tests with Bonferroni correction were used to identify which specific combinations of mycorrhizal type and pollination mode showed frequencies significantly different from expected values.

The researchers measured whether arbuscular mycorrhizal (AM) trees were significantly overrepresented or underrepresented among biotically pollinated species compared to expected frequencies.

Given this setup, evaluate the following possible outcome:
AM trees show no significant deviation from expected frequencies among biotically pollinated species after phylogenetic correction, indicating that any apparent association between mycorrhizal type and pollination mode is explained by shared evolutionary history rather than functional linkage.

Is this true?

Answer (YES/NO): NO